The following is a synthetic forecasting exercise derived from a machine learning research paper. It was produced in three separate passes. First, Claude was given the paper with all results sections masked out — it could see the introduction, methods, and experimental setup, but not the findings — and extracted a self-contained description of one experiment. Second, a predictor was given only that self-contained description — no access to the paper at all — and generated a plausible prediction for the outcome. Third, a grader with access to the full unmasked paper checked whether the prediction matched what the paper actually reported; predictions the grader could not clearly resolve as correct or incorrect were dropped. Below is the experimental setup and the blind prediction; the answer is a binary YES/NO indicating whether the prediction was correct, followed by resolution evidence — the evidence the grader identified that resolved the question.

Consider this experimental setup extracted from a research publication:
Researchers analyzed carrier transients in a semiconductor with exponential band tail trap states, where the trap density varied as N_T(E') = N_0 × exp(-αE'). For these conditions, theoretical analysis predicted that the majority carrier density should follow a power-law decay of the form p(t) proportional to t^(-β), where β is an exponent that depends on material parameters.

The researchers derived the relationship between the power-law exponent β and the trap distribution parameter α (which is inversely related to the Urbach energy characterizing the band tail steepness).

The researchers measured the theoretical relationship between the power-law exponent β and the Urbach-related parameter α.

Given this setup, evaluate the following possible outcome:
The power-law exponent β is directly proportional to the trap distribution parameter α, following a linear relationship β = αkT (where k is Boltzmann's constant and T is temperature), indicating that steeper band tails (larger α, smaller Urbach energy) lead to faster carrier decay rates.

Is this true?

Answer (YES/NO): YES